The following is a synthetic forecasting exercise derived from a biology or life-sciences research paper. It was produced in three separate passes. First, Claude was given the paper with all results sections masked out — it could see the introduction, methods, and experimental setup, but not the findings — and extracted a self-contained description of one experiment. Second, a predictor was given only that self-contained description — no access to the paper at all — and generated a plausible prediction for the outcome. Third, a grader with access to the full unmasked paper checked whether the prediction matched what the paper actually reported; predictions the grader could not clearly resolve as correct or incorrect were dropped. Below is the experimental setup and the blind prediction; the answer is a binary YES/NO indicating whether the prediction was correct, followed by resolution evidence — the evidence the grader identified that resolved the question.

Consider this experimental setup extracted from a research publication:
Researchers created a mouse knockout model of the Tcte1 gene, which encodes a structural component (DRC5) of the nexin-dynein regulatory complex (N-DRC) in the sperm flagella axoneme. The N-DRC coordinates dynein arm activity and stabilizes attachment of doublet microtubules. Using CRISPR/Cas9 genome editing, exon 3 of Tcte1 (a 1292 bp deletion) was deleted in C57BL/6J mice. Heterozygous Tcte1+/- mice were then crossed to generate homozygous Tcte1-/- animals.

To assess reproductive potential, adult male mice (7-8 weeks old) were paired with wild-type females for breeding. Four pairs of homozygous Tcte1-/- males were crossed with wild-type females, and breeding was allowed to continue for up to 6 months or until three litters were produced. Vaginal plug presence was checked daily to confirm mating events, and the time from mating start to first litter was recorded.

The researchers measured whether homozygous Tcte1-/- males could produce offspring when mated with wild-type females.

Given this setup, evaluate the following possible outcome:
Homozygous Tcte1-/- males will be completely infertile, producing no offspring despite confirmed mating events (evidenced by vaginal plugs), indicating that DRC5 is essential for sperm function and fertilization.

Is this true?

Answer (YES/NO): YES